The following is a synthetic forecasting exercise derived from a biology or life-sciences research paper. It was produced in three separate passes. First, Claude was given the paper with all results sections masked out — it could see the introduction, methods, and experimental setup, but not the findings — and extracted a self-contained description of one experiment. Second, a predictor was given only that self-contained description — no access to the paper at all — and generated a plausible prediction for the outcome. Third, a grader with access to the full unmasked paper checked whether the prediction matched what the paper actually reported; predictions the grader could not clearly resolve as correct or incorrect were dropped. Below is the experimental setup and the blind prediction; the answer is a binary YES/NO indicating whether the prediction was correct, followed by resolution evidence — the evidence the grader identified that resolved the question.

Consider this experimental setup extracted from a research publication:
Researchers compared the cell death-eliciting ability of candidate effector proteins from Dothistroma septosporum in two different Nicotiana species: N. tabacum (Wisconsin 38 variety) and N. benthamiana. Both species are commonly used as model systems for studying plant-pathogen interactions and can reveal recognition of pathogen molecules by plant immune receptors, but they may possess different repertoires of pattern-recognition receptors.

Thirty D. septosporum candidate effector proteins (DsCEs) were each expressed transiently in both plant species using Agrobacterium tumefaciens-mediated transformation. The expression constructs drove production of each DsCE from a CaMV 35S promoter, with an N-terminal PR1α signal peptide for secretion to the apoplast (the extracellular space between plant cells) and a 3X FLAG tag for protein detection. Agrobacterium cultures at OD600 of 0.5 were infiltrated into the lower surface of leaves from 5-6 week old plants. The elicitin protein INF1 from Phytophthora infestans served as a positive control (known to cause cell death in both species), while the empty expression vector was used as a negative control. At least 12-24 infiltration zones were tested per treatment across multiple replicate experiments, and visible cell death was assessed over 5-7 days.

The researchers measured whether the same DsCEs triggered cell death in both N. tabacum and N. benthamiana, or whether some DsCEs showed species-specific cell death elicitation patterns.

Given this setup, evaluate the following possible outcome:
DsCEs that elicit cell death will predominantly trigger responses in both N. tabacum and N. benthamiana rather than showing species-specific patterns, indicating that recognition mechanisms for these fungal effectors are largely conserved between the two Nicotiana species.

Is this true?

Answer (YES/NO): NO